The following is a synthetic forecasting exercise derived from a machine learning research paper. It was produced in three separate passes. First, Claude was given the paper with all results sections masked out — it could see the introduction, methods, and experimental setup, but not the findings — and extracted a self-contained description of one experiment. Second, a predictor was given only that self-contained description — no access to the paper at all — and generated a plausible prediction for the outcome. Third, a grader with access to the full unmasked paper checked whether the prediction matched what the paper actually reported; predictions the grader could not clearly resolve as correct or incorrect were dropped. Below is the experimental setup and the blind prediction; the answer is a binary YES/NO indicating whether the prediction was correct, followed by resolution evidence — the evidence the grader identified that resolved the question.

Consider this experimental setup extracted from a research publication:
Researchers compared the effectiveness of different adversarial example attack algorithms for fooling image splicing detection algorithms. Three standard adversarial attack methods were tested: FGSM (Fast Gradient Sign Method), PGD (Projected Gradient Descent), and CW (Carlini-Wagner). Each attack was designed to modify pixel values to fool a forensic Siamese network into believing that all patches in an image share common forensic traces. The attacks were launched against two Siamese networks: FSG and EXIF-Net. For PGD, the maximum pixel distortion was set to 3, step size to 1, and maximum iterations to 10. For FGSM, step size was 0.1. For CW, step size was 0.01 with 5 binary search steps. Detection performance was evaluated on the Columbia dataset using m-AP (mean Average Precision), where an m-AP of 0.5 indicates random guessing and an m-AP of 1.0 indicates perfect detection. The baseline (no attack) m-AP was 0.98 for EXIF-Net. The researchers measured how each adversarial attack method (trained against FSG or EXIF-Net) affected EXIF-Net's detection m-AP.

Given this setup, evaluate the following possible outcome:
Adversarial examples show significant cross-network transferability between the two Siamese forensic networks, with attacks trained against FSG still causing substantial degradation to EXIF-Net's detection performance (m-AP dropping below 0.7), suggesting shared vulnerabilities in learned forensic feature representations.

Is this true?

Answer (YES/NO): NO